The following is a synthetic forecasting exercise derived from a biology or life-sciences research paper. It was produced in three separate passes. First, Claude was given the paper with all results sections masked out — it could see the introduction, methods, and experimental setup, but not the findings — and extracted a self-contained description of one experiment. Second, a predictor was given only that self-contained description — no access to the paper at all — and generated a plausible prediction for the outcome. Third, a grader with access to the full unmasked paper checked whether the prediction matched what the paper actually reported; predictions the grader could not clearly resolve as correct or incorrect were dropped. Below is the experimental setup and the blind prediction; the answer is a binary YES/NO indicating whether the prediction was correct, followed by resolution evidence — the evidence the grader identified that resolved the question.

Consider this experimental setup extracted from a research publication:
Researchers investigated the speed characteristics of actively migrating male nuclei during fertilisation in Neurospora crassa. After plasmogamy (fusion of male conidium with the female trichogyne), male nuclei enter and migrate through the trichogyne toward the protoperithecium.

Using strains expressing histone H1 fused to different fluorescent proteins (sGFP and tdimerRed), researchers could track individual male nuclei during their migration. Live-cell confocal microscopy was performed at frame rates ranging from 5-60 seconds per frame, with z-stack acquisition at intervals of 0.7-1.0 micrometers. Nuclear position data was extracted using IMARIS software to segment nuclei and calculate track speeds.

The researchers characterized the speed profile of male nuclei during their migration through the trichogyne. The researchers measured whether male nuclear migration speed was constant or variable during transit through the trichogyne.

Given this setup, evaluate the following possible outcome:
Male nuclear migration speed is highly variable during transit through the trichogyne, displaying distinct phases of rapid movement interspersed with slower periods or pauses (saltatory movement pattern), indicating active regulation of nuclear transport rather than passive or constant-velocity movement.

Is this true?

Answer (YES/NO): YES